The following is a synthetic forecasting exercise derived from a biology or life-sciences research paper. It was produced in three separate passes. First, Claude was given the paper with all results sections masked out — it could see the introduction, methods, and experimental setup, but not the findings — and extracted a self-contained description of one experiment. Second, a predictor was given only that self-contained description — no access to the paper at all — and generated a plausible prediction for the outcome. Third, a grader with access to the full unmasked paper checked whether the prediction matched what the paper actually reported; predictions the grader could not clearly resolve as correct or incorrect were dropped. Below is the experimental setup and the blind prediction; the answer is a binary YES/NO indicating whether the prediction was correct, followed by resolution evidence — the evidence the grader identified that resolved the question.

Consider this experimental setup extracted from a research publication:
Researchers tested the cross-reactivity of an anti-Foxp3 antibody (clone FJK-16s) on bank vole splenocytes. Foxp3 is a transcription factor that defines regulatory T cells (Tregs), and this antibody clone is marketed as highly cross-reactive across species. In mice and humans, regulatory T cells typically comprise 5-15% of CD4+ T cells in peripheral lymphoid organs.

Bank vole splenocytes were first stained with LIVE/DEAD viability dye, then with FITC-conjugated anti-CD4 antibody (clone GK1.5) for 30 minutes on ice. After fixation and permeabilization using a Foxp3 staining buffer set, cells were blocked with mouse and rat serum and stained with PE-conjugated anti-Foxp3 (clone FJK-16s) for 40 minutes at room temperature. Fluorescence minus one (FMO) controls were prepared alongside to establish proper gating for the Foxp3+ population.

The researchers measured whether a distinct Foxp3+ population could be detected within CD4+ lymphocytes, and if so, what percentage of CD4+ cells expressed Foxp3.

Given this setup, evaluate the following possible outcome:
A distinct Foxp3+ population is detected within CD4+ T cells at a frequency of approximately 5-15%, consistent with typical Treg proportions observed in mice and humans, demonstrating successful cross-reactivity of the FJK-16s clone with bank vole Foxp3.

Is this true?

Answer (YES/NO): YES